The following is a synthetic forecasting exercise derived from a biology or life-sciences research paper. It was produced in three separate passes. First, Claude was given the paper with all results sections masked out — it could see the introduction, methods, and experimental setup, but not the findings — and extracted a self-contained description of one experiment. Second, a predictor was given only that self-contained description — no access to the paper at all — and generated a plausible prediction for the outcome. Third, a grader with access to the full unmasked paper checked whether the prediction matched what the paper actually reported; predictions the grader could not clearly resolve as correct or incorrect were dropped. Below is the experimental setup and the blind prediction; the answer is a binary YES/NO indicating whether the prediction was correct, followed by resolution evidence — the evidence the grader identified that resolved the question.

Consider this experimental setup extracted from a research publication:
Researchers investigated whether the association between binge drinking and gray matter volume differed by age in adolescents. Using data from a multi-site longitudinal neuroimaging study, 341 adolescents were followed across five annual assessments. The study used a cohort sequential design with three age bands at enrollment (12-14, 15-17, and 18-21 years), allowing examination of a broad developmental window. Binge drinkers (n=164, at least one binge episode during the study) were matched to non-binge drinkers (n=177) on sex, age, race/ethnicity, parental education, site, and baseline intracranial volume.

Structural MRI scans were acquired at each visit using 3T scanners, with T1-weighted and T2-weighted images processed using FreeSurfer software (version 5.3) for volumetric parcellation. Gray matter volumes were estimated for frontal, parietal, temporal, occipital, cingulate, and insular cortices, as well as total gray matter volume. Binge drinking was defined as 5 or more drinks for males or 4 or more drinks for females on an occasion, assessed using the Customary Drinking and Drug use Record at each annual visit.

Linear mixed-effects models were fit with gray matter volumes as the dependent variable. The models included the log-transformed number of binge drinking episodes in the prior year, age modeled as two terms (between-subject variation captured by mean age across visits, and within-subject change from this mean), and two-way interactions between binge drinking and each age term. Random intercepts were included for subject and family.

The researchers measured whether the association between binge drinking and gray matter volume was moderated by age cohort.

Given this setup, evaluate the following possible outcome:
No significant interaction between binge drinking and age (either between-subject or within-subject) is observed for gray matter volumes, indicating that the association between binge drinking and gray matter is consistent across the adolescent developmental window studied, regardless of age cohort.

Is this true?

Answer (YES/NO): NO